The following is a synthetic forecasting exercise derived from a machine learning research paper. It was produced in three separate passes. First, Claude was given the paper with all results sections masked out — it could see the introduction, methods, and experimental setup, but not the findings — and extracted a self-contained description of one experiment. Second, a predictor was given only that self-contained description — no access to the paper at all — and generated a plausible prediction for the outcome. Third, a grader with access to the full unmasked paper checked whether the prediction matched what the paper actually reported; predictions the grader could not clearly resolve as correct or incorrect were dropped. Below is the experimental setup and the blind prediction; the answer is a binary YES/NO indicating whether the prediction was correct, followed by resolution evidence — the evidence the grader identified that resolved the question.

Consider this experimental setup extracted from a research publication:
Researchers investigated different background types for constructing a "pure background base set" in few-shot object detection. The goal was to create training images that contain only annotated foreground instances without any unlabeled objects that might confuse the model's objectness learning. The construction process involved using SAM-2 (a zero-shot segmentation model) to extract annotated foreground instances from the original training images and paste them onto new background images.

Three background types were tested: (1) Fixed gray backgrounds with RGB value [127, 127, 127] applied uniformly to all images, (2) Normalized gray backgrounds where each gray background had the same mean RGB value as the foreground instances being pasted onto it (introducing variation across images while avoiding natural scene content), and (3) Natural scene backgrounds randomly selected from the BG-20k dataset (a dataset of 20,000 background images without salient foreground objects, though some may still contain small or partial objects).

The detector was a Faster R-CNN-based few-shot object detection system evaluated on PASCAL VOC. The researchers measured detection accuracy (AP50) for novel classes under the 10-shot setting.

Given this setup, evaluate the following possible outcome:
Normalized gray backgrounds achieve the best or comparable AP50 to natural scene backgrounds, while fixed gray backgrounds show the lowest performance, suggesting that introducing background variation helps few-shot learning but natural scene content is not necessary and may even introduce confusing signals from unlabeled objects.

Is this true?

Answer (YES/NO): NO